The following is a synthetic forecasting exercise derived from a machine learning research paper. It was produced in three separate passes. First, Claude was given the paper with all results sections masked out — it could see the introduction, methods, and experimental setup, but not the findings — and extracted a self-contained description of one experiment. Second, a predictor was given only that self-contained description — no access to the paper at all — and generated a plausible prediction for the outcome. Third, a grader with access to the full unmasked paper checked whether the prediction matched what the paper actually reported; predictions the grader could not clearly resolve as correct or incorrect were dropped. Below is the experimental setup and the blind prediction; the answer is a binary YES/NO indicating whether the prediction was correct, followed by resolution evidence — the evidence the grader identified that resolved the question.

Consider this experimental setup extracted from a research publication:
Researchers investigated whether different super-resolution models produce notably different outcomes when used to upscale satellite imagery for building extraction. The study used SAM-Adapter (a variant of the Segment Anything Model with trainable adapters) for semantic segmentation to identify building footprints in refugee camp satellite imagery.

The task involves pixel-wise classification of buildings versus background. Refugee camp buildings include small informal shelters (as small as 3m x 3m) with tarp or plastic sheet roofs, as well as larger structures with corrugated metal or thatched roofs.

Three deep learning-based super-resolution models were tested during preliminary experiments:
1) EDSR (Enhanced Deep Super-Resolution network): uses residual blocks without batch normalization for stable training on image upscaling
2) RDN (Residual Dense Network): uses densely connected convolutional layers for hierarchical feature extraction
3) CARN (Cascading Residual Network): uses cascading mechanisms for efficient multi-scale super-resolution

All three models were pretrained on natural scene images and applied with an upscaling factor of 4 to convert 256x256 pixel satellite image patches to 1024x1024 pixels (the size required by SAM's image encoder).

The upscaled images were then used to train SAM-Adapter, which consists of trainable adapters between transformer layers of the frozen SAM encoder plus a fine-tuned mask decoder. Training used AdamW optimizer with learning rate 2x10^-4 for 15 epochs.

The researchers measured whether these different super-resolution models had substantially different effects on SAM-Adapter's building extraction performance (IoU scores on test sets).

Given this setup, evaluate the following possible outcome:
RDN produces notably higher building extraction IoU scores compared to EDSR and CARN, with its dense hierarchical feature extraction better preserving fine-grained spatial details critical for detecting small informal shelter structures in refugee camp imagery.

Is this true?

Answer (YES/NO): NO